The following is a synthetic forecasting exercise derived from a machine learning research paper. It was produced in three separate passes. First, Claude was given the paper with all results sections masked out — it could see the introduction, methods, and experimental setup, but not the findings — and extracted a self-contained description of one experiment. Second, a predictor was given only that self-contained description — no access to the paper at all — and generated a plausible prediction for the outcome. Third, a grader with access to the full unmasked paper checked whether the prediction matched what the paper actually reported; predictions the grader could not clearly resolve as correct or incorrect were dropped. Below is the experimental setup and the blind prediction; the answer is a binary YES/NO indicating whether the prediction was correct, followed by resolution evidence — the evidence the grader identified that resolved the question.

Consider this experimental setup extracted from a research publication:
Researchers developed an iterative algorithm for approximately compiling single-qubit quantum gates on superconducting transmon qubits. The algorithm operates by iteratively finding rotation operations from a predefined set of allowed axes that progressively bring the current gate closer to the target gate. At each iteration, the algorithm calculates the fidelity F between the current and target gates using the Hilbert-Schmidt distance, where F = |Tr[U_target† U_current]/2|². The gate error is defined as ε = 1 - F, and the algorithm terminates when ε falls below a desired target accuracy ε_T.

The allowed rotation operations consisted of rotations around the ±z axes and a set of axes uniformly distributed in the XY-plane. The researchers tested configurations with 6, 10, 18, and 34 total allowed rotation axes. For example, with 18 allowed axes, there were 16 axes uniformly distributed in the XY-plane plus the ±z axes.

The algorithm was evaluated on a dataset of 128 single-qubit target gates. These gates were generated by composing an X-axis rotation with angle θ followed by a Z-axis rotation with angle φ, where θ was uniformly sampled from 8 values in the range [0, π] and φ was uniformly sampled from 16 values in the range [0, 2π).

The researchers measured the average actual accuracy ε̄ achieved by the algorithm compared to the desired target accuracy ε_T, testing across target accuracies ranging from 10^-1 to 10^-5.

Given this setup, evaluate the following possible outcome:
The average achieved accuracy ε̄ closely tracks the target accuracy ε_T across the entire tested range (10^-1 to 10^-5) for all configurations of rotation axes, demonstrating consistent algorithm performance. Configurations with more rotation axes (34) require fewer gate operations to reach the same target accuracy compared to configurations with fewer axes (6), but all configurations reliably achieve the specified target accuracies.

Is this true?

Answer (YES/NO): YES